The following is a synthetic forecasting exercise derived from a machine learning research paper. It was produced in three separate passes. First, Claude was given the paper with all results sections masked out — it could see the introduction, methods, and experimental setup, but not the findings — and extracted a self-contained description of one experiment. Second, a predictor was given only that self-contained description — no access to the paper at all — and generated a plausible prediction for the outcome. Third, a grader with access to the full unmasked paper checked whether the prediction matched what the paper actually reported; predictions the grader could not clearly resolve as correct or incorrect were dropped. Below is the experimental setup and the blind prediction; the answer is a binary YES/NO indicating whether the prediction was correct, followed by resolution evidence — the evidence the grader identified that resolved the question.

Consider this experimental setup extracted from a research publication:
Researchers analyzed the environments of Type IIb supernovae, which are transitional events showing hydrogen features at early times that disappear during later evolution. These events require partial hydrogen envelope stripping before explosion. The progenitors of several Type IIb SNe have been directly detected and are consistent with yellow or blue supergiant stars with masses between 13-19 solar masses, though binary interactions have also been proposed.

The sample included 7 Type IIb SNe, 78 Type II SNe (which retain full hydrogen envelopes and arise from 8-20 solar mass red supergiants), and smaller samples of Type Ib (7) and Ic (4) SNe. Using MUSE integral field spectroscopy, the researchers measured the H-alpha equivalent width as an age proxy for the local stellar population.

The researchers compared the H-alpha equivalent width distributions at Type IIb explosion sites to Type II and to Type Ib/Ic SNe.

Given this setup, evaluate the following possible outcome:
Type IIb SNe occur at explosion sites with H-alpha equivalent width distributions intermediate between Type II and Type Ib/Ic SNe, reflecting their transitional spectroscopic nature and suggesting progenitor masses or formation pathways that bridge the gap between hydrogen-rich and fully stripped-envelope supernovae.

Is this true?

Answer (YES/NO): NO